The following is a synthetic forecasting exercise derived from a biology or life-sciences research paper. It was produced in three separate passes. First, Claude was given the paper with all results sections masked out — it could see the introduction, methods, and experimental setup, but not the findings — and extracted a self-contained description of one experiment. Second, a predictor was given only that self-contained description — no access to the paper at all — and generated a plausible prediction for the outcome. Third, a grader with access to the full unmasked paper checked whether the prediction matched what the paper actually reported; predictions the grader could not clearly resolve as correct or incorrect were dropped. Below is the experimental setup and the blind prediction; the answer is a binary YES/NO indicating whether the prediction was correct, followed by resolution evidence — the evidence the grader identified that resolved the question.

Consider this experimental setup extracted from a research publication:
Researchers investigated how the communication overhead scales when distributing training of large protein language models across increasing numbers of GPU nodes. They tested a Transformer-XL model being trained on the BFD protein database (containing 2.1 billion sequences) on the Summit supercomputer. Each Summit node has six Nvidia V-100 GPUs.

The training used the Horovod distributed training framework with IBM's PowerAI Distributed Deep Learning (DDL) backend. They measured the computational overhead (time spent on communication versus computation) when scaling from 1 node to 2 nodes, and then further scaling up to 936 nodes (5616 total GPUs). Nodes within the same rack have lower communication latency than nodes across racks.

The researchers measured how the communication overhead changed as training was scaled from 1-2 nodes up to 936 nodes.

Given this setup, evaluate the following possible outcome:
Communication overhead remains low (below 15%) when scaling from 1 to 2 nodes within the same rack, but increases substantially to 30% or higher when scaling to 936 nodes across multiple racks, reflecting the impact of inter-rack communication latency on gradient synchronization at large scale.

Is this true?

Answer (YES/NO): NO